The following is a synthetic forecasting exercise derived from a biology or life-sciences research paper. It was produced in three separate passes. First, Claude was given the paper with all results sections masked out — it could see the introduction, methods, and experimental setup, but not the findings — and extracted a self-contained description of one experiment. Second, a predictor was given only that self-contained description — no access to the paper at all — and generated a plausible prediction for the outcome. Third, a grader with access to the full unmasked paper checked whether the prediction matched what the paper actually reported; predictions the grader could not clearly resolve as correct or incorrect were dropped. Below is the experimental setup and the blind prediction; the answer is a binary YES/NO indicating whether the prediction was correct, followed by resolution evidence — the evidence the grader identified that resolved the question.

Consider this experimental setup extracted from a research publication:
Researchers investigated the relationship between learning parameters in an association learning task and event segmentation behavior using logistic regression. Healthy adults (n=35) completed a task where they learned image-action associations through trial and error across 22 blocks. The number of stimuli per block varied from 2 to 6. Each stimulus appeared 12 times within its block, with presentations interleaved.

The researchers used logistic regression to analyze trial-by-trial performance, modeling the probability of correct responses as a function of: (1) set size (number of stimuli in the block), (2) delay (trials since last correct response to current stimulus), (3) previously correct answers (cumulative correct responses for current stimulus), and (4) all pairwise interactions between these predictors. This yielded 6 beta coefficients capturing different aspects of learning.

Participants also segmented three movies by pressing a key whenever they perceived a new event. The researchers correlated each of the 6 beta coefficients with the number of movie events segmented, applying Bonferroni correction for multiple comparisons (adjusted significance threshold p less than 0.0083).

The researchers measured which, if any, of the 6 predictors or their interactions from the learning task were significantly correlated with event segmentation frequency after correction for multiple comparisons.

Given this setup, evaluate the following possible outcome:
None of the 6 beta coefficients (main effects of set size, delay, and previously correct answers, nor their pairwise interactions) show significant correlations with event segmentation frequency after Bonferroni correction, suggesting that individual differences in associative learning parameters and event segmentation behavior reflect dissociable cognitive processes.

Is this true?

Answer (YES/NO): NO